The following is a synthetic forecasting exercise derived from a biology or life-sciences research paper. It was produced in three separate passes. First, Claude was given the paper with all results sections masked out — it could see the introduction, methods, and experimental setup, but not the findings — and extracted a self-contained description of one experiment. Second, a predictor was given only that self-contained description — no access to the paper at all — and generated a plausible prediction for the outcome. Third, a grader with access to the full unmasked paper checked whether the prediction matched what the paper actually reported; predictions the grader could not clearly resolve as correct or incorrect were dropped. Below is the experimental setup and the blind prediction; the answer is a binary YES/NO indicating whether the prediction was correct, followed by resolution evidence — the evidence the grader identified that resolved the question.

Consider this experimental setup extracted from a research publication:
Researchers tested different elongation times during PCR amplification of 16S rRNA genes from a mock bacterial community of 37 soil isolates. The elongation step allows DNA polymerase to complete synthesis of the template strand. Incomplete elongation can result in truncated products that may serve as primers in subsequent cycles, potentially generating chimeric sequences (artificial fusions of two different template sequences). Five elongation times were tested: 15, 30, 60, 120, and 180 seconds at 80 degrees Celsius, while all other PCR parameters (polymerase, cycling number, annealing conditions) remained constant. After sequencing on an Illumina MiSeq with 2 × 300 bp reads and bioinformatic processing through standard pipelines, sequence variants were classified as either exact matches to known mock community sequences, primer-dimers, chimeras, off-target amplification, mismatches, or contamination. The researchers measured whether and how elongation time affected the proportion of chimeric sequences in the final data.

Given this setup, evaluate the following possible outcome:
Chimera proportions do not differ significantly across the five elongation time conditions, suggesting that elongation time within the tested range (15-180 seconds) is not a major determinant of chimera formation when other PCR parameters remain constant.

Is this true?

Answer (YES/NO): NO